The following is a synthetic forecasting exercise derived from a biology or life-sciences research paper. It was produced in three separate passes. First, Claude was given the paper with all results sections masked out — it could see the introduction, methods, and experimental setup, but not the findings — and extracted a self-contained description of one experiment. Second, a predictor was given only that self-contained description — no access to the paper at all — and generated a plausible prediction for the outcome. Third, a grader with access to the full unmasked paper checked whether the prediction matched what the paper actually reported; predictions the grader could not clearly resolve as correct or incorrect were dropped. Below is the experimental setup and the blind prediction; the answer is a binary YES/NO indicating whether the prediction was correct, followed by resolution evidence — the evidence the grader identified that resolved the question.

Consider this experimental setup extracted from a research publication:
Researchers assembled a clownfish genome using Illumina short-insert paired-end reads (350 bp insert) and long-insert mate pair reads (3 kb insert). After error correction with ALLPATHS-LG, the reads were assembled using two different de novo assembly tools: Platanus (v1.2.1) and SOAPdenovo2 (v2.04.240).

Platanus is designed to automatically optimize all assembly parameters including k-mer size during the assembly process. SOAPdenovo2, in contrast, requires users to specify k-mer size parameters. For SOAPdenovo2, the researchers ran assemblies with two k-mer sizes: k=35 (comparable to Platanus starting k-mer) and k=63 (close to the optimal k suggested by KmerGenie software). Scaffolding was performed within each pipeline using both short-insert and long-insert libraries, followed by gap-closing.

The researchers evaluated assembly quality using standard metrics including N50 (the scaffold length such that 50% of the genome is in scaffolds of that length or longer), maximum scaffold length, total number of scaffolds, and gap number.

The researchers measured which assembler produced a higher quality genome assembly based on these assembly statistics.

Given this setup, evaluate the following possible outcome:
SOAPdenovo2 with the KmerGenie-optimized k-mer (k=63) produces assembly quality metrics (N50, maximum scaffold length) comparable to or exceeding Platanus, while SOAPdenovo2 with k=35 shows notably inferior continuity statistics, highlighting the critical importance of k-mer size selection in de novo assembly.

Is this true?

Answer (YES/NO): NO